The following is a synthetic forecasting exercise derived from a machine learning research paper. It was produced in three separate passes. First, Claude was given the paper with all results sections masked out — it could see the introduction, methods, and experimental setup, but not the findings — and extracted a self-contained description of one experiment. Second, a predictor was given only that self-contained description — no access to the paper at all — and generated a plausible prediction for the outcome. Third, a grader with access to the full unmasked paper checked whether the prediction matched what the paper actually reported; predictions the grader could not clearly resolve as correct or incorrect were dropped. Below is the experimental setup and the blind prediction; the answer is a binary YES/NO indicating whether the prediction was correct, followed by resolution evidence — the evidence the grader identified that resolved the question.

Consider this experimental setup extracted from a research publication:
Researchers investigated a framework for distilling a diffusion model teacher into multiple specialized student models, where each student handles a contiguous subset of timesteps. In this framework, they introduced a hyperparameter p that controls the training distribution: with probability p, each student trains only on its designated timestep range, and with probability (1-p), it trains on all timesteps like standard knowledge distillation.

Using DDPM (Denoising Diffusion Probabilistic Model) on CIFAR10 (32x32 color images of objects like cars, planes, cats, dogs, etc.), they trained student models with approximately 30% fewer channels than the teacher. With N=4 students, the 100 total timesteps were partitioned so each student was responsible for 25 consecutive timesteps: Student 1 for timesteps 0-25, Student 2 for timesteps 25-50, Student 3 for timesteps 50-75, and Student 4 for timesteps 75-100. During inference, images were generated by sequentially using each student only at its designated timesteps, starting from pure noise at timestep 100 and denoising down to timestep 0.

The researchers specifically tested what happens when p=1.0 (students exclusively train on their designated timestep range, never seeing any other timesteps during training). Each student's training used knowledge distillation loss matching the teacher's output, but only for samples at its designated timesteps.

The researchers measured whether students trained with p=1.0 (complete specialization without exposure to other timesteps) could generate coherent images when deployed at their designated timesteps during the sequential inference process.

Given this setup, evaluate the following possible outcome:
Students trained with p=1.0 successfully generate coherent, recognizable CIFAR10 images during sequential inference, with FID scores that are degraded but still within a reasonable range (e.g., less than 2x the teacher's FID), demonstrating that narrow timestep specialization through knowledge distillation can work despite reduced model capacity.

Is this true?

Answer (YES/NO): NO